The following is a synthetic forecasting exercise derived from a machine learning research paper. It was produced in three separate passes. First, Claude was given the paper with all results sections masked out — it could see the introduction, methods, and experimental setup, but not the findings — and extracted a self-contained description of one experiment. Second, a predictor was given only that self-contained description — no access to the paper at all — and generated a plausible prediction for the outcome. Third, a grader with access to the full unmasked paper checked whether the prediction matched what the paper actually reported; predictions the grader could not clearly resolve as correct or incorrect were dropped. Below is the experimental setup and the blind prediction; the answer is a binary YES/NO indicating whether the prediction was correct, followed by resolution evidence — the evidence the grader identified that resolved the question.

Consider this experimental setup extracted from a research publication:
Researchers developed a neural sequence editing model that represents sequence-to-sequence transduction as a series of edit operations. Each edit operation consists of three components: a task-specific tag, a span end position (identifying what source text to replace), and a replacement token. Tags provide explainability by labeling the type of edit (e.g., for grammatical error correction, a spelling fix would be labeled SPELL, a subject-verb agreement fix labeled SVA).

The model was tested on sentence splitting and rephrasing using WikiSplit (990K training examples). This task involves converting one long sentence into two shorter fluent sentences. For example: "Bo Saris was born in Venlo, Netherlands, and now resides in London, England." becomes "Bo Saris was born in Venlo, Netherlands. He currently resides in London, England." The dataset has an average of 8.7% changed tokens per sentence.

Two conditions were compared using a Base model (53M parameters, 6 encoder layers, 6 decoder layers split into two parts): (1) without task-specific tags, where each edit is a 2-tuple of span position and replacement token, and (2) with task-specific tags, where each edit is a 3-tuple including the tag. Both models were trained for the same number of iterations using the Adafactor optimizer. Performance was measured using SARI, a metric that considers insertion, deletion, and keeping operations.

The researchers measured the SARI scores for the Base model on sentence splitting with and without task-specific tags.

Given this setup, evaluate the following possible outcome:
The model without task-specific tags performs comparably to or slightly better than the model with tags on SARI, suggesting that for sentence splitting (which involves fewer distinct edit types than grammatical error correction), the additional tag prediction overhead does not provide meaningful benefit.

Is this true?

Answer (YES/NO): YES